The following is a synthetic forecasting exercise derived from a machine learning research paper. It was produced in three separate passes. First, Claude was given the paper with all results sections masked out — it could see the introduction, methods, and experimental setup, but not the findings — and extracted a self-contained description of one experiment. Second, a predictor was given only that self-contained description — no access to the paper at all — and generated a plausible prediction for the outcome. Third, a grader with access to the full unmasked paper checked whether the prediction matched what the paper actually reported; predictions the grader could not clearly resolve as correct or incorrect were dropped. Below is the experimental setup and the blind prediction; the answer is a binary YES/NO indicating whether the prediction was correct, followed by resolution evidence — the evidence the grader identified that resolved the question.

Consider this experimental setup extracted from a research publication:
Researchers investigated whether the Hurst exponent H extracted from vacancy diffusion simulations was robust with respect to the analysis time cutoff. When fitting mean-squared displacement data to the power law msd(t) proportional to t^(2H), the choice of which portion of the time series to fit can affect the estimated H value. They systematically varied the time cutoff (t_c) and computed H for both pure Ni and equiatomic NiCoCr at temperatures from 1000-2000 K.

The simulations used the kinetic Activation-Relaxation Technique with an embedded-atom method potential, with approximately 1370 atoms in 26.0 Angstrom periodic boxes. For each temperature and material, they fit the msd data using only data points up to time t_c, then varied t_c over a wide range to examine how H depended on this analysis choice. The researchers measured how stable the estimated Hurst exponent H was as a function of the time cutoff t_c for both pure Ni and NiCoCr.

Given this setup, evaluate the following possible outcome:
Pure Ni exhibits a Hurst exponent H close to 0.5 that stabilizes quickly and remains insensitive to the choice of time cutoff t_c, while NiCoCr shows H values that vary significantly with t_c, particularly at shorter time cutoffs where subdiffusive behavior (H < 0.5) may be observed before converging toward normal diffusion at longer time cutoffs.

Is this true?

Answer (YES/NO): NO